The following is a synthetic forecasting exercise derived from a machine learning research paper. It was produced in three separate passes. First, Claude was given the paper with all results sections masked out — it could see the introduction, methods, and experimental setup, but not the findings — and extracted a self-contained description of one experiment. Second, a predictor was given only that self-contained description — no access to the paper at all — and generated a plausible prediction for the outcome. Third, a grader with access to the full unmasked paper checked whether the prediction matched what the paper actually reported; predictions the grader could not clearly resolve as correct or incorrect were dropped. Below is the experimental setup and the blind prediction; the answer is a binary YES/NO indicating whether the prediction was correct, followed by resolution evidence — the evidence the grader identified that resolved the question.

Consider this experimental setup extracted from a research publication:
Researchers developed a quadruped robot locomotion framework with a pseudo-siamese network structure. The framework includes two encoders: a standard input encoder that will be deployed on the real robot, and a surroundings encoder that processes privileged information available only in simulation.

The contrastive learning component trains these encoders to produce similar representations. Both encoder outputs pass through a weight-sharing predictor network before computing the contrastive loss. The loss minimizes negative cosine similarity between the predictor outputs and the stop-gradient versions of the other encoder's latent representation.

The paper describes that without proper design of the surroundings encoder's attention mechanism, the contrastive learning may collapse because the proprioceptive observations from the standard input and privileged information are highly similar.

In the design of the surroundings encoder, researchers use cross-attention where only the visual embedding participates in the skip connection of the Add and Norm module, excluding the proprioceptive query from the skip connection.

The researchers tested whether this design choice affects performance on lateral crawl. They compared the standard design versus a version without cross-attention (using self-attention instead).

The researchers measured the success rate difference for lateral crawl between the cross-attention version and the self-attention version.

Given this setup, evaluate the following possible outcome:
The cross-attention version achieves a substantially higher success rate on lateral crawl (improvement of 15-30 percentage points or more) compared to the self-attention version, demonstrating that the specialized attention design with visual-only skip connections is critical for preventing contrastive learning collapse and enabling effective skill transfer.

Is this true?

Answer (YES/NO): NO